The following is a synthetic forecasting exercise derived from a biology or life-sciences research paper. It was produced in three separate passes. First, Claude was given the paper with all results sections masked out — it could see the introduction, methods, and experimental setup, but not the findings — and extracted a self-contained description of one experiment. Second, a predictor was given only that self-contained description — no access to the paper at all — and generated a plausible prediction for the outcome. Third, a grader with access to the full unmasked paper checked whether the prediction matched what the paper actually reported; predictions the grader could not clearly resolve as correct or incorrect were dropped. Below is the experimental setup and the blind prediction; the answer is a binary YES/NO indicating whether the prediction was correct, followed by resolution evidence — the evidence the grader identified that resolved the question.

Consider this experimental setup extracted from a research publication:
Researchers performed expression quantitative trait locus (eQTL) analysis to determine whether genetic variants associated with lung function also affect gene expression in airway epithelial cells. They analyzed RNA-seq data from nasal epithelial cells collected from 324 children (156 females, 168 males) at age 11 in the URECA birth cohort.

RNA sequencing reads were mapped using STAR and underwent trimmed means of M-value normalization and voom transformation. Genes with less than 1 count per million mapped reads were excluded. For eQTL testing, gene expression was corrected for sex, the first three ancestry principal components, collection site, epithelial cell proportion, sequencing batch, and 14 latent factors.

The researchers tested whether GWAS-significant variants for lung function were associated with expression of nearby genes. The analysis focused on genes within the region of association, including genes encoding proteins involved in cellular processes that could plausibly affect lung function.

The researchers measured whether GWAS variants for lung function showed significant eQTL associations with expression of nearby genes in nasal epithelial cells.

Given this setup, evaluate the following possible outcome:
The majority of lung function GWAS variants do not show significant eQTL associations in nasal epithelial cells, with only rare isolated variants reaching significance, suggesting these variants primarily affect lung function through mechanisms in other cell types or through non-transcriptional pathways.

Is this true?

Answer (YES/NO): NO